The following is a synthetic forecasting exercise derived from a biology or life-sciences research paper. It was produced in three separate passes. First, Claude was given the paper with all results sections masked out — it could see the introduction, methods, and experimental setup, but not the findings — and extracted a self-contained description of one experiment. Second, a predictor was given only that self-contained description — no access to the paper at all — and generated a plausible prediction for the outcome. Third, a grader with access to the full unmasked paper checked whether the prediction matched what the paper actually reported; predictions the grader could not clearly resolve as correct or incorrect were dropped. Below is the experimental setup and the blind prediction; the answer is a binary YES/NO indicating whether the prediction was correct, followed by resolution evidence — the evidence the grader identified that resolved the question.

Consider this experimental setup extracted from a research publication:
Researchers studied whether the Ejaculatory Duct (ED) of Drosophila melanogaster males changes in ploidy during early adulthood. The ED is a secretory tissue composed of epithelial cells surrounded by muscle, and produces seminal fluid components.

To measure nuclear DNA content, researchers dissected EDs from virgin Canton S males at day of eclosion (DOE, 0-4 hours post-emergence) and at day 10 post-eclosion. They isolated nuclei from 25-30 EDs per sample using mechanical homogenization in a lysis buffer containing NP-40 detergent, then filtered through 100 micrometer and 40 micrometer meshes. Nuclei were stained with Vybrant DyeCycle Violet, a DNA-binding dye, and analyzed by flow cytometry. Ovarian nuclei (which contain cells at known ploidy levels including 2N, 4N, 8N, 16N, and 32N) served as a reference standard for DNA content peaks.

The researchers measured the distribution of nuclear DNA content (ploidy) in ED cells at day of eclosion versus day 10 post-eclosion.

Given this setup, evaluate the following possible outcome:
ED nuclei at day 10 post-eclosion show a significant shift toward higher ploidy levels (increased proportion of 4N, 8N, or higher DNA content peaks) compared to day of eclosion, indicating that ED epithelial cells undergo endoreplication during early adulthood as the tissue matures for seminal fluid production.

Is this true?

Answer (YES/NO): YES